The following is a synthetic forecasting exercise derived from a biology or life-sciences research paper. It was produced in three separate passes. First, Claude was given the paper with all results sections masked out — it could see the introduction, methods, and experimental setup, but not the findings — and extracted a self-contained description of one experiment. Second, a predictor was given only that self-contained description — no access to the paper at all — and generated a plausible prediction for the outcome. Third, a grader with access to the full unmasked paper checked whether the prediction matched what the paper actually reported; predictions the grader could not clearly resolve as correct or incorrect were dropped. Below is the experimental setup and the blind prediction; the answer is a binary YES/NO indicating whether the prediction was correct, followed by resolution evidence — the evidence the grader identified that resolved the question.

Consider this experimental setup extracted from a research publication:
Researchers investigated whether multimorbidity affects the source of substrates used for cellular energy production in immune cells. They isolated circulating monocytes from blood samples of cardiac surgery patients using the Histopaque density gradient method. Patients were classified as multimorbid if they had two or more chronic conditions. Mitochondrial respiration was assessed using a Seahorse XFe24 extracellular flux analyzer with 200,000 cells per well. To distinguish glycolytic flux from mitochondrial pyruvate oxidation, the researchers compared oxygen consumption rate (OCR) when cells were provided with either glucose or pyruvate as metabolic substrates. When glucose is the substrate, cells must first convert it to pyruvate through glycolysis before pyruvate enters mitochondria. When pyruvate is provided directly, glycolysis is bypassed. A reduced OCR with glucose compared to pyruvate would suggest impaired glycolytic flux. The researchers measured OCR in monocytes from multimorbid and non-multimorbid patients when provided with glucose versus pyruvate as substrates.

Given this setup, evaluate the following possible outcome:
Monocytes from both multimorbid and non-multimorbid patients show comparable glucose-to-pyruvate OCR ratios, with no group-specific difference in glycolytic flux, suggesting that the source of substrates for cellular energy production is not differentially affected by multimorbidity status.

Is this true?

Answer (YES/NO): YES